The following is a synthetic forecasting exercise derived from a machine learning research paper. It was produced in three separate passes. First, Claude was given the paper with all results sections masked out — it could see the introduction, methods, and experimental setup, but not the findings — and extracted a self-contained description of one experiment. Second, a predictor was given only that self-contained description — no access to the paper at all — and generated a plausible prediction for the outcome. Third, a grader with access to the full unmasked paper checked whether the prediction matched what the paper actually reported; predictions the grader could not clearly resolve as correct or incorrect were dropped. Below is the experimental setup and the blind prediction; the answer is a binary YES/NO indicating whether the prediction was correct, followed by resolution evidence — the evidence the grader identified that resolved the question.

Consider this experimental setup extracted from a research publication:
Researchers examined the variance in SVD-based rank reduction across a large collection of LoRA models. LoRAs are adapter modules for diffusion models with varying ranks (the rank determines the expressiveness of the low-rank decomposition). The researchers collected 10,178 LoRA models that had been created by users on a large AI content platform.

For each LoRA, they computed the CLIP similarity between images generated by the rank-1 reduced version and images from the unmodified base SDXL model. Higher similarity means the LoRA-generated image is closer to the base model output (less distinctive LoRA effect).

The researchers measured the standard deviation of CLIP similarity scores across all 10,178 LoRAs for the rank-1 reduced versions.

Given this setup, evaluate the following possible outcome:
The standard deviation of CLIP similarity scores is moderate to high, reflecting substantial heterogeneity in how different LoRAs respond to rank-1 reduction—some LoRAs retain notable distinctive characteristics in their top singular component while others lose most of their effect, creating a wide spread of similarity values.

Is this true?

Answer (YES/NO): NO